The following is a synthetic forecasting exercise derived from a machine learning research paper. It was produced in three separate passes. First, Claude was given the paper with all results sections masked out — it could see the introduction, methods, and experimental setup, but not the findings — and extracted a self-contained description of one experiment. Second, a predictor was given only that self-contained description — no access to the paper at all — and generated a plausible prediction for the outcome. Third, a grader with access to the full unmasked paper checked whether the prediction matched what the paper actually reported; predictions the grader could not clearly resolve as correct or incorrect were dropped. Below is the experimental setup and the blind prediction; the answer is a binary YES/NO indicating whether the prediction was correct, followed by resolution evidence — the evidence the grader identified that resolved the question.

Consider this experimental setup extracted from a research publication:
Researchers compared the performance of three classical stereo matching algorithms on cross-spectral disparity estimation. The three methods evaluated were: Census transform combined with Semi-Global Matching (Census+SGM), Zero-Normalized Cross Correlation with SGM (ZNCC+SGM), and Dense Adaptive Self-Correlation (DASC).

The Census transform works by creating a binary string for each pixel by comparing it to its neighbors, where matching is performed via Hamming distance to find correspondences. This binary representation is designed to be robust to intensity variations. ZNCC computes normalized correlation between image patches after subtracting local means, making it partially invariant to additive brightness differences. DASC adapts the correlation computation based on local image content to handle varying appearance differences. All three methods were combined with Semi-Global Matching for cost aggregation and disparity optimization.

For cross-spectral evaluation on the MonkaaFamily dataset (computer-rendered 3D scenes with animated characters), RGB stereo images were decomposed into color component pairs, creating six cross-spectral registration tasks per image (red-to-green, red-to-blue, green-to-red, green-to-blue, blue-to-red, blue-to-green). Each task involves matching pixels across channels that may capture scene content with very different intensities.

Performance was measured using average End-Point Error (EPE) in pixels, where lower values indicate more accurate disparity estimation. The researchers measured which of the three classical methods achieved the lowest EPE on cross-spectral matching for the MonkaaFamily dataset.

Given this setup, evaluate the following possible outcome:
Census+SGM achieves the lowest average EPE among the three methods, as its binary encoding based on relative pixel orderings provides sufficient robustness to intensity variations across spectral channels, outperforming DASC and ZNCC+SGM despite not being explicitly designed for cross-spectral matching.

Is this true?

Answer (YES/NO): NO